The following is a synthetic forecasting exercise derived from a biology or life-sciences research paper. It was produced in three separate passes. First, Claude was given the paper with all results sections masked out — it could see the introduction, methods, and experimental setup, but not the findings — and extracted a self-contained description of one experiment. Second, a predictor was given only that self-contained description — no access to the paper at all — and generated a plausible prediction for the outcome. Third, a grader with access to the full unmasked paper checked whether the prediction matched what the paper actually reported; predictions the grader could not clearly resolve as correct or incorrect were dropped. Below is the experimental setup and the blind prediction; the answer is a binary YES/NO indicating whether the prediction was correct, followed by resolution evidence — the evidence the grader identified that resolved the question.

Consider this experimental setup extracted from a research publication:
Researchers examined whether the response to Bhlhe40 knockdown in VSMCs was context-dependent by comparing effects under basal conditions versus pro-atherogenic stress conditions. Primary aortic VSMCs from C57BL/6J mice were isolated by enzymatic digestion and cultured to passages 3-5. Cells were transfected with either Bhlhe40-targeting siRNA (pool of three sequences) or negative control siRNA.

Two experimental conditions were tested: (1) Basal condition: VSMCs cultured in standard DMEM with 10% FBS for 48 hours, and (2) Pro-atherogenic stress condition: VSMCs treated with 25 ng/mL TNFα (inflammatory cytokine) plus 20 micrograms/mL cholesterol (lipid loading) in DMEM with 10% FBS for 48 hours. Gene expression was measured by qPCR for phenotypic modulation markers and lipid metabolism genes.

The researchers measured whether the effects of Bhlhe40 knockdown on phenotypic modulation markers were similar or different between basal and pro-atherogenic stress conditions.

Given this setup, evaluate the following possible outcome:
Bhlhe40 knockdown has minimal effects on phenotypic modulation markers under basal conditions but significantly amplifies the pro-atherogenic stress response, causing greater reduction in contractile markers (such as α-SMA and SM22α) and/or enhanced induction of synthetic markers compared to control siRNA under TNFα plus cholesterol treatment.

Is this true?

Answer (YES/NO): NO